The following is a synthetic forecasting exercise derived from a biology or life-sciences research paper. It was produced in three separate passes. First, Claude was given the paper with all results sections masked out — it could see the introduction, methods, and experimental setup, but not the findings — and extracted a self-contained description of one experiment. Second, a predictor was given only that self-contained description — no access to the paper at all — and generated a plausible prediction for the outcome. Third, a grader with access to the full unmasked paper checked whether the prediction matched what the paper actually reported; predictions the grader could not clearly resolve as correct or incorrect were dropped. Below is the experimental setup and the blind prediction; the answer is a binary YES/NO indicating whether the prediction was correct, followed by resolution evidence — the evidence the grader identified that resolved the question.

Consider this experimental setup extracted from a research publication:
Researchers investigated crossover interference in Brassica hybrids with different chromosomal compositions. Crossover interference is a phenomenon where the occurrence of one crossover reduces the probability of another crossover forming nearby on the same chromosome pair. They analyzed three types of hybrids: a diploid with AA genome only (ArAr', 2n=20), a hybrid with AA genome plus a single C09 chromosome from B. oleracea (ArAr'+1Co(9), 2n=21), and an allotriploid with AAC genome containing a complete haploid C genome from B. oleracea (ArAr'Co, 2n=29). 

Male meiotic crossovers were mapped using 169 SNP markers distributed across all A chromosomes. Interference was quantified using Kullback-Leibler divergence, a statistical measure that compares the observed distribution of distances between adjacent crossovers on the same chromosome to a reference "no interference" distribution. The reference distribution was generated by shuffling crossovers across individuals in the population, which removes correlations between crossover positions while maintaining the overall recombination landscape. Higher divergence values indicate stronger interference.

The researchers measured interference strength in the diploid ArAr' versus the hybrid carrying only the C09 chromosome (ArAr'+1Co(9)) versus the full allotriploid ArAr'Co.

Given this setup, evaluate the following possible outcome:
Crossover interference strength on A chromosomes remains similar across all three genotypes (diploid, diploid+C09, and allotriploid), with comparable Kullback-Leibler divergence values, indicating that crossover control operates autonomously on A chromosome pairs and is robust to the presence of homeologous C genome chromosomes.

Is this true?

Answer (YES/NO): NO